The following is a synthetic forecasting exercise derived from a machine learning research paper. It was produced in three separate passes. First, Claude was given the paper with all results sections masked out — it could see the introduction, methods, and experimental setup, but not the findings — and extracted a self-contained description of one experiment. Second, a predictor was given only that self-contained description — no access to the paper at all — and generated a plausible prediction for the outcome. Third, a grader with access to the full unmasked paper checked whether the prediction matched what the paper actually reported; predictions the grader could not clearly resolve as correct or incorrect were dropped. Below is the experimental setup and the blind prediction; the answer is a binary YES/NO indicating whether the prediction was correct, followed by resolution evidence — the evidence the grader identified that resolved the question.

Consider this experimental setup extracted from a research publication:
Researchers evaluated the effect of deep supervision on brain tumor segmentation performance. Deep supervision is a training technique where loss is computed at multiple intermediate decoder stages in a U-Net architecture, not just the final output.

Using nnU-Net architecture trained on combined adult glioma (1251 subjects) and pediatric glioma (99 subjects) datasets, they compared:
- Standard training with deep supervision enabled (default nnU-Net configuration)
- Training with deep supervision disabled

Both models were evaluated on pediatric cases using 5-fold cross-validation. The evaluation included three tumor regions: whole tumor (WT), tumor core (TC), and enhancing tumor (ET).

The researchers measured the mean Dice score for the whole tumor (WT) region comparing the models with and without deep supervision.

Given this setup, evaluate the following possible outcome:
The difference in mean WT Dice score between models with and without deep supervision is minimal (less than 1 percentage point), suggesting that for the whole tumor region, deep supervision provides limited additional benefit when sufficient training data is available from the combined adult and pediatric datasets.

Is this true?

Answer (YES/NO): YES